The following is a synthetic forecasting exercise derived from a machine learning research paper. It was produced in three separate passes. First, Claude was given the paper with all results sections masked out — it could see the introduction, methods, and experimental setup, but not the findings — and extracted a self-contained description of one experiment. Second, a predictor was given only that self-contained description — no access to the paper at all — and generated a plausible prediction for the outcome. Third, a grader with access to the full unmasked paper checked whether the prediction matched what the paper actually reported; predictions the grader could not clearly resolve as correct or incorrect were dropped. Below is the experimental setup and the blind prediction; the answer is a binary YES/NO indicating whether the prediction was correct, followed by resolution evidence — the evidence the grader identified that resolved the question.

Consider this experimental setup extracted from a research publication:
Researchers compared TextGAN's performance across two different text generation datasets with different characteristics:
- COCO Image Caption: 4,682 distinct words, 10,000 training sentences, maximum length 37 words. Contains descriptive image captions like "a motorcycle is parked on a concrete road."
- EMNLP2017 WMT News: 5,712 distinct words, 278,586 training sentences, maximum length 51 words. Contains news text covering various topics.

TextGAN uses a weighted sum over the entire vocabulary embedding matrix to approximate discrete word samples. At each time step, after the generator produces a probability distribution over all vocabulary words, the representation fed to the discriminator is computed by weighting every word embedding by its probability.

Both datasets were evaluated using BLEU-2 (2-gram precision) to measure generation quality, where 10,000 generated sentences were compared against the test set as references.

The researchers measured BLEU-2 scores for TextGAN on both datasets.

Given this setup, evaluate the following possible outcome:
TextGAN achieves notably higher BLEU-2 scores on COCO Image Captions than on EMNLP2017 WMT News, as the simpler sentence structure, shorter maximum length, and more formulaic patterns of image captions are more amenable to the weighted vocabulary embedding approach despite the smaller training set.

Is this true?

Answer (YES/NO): YES